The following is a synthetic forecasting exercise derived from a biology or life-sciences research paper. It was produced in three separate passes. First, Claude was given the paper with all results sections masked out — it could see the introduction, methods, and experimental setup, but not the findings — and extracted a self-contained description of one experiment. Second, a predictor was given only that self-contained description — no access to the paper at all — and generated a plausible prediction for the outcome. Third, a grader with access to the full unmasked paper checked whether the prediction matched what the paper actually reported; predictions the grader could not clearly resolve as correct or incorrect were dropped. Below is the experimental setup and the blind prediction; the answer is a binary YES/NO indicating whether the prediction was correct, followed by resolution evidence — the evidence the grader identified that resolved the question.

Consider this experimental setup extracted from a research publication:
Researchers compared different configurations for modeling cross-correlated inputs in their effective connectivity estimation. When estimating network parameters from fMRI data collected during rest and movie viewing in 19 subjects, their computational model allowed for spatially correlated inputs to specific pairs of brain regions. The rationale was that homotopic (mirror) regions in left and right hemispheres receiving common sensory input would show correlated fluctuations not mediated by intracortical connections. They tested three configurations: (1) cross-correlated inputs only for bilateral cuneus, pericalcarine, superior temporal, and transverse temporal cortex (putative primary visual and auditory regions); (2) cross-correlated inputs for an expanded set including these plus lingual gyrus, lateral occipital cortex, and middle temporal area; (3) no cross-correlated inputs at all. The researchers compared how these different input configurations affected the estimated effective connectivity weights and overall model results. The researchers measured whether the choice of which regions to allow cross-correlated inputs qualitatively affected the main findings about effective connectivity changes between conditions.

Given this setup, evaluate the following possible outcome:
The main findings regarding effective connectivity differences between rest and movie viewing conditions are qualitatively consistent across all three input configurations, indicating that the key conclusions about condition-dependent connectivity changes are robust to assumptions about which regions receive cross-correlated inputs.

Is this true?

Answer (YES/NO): YES